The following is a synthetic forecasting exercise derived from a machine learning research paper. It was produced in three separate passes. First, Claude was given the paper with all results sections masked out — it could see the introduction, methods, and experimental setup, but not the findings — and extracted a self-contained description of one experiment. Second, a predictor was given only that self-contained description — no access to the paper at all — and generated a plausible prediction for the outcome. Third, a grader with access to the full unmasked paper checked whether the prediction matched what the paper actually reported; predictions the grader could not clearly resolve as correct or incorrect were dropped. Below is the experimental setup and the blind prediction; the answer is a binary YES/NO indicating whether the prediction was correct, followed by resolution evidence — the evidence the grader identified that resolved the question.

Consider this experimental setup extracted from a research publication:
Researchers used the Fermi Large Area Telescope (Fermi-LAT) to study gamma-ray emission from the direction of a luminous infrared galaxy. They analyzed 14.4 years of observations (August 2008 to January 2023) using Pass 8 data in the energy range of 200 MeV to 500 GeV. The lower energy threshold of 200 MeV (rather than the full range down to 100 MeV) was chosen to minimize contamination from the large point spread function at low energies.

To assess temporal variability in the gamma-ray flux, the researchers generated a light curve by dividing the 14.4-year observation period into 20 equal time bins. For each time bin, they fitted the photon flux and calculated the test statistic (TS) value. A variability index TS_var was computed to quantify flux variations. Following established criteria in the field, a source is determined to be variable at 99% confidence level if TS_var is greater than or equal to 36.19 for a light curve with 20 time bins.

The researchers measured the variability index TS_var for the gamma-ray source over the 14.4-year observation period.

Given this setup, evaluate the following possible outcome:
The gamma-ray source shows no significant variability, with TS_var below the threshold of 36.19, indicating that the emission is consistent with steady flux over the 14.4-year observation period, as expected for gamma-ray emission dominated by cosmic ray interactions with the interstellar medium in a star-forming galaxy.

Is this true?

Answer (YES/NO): YES